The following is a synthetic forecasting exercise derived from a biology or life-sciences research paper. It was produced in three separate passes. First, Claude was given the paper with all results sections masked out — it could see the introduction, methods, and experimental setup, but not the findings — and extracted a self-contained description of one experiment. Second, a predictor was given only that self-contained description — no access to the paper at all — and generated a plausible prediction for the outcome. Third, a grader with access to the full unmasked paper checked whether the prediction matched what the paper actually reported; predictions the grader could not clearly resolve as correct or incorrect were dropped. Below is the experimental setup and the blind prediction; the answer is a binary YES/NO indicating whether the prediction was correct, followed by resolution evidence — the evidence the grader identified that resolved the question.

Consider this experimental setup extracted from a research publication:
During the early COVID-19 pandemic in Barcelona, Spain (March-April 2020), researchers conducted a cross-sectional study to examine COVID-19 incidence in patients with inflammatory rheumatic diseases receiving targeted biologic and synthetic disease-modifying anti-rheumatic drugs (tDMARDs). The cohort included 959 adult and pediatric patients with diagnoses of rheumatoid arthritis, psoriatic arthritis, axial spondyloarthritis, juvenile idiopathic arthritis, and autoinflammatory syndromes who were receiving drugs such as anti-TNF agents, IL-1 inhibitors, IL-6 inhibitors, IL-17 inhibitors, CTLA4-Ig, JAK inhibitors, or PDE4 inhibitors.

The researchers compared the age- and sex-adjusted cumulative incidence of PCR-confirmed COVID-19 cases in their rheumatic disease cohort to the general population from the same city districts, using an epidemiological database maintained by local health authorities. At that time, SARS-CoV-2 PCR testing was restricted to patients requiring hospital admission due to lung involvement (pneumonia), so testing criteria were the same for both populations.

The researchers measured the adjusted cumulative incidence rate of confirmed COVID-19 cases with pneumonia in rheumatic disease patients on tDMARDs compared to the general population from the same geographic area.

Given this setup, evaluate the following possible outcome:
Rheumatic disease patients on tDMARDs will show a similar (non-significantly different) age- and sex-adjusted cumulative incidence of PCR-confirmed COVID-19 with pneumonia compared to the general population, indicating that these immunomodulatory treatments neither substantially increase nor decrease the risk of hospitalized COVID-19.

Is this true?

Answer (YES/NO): YES